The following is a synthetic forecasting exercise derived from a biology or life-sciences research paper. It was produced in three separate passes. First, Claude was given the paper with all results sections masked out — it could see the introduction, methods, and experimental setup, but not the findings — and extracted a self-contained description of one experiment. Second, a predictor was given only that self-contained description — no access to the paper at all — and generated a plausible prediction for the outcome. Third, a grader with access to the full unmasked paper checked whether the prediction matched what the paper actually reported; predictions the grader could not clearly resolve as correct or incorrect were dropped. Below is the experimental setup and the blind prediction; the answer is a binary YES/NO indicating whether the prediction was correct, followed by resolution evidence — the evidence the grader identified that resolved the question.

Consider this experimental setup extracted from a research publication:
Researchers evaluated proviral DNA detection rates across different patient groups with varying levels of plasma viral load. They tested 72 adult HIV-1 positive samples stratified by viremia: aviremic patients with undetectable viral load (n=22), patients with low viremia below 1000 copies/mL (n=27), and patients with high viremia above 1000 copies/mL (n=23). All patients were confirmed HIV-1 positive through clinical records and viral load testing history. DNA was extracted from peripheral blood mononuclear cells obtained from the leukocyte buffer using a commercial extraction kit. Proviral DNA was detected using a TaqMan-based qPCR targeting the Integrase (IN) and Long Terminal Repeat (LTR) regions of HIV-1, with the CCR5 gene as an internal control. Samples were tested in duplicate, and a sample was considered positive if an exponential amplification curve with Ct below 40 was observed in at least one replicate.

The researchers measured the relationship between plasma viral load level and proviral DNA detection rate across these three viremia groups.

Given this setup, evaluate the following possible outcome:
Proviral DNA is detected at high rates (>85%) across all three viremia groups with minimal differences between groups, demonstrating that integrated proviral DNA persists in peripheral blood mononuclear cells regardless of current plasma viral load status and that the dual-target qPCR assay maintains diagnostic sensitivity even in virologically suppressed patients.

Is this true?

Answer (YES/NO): NO